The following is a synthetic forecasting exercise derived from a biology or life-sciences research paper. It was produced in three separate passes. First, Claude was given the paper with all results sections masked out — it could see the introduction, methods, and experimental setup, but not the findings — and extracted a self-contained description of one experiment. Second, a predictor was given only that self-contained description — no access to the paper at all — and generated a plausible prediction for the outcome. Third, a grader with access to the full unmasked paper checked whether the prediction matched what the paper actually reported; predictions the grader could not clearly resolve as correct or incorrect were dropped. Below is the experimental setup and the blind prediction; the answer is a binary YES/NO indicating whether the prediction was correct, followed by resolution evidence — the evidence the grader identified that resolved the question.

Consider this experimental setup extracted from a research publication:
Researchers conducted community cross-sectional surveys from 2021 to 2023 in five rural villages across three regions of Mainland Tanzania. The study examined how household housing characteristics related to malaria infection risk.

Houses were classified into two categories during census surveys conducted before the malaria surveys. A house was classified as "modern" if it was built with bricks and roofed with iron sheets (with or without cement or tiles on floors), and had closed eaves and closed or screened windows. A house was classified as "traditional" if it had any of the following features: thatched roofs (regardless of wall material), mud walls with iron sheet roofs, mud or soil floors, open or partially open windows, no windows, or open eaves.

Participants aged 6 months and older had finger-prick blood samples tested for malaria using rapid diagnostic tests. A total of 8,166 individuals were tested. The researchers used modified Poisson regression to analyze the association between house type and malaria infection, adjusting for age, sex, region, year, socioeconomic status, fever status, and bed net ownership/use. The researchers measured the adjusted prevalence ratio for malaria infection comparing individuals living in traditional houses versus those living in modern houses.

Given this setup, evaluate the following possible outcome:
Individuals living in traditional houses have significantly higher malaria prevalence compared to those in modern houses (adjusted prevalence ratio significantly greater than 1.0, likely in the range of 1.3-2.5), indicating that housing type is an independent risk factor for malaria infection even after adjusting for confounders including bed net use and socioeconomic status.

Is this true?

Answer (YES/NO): NO